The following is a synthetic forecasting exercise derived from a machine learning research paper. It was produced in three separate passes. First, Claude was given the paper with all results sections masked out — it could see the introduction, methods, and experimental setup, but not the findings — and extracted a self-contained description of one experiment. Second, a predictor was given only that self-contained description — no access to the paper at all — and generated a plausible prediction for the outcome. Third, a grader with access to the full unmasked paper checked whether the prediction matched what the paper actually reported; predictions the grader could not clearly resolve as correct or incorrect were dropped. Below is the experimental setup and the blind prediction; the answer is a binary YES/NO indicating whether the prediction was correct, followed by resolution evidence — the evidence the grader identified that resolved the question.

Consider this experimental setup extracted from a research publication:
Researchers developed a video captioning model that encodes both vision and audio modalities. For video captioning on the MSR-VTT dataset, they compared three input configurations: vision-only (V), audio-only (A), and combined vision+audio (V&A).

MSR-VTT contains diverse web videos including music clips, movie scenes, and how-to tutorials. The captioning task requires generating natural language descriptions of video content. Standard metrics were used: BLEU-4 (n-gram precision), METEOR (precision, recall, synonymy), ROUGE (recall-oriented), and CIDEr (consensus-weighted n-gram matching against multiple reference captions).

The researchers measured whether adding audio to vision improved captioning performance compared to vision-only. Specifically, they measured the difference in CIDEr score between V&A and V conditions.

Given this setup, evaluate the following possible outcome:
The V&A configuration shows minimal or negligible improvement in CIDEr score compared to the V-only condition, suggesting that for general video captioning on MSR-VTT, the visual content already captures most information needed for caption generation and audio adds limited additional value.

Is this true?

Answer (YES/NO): NO